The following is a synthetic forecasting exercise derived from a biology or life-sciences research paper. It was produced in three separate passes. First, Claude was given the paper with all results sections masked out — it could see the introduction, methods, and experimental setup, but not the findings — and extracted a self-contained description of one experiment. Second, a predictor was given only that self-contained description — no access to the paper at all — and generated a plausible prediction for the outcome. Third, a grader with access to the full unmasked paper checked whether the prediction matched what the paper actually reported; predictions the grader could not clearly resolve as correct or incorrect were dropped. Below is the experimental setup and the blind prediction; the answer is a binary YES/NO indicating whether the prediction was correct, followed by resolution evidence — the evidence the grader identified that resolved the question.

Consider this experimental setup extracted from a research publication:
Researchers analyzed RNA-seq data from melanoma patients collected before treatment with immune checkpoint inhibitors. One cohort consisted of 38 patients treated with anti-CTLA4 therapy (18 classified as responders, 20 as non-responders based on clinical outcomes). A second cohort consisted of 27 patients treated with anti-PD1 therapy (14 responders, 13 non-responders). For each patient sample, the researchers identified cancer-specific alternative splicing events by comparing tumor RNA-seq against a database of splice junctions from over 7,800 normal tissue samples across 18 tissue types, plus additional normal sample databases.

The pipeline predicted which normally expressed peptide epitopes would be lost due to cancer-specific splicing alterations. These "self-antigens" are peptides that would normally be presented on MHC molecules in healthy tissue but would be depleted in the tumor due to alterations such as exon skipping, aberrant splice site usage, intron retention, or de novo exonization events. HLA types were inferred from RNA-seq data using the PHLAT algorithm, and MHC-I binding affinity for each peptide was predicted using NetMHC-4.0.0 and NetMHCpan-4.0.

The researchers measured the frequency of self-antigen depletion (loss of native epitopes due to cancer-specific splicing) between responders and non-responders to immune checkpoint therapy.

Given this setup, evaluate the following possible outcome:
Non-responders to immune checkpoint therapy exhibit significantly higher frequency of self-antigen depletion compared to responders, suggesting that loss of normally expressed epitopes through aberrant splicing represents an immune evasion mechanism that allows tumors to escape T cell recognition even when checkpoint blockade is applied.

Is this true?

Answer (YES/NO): NO